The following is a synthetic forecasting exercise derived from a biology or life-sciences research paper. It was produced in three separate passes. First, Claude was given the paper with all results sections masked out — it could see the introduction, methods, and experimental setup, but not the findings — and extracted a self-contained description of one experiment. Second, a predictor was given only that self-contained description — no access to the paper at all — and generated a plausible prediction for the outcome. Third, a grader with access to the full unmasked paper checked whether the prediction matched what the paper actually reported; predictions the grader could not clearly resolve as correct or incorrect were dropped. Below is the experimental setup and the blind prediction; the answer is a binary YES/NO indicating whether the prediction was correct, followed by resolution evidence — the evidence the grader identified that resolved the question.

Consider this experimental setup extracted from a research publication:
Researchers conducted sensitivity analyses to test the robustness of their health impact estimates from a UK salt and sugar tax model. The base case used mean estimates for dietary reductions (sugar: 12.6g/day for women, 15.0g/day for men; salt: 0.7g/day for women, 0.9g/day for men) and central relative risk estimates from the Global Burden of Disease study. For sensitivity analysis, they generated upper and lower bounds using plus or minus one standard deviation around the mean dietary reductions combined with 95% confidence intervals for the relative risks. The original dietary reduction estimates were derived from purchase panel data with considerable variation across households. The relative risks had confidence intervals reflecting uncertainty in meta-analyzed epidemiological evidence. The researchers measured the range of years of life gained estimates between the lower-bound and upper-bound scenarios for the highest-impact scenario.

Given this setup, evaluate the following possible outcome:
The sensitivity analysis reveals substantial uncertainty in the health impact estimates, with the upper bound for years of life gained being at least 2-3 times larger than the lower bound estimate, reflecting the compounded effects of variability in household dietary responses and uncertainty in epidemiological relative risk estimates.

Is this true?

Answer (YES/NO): YES